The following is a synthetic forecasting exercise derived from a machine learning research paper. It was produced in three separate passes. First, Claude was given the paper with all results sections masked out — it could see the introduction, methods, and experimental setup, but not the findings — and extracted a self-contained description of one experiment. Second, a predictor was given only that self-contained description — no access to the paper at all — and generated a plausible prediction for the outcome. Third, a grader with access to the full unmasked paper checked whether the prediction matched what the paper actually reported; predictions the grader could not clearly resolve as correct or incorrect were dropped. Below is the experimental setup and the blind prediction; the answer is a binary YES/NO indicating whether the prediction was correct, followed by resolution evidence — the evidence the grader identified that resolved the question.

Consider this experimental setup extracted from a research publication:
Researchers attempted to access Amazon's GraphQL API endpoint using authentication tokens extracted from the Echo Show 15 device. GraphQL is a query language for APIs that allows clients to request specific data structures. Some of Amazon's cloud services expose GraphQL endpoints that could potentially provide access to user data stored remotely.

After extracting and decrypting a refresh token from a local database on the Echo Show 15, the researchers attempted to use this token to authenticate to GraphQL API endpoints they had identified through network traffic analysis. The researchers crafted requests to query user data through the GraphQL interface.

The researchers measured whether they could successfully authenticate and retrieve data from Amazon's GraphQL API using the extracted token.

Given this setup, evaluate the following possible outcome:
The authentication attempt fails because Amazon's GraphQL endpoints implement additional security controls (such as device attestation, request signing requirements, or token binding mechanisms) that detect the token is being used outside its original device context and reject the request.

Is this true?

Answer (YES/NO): NO